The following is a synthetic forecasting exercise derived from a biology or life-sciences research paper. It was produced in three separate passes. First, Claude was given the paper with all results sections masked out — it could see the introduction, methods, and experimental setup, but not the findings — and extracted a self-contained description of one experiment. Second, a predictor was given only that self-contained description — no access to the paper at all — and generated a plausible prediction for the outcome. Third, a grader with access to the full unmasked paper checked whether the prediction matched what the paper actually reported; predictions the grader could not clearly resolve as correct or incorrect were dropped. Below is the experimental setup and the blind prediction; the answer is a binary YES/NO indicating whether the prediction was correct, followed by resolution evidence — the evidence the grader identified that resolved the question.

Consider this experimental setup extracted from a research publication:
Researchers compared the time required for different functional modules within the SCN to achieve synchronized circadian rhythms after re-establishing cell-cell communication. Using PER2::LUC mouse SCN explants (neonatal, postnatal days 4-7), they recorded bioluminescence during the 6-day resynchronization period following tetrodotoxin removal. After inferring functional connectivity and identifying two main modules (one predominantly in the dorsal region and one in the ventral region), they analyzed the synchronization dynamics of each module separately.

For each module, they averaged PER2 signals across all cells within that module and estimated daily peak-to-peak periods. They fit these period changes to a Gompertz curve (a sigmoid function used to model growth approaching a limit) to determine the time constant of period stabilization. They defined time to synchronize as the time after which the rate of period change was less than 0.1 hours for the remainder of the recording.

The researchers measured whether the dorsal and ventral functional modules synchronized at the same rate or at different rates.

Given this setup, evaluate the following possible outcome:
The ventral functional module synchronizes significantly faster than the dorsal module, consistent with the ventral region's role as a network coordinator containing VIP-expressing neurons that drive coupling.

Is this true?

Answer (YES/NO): YES